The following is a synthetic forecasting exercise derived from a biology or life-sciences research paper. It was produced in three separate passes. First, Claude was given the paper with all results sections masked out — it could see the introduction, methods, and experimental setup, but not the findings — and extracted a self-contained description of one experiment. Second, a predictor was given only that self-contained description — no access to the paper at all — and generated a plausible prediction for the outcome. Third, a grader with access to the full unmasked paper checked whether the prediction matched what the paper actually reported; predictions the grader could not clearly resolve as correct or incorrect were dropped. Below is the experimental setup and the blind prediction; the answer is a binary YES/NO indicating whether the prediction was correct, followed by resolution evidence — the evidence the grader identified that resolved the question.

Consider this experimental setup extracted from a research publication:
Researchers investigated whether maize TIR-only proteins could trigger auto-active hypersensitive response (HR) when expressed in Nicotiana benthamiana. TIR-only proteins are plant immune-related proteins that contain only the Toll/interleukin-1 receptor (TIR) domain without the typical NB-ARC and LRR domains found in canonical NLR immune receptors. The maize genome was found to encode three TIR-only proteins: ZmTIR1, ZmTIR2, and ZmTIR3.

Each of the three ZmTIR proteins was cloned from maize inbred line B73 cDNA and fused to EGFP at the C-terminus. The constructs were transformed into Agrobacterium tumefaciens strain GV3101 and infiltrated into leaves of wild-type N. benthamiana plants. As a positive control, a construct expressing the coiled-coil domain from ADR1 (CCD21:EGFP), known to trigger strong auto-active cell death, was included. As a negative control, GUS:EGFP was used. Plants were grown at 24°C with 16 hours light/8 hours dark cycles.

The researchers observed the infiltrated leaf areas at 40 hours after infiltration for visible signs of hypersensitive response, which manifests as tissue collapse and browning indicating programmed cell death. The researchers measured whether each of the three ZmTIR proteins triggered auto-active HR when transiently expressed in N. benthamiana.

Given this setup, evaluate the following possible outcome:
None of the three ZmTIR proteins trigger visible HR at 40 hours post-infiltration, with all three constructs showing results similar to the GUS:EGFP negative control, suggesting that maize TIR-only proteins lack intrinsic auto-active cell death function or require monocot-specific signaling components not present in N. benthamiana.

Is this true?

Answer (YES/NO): NO